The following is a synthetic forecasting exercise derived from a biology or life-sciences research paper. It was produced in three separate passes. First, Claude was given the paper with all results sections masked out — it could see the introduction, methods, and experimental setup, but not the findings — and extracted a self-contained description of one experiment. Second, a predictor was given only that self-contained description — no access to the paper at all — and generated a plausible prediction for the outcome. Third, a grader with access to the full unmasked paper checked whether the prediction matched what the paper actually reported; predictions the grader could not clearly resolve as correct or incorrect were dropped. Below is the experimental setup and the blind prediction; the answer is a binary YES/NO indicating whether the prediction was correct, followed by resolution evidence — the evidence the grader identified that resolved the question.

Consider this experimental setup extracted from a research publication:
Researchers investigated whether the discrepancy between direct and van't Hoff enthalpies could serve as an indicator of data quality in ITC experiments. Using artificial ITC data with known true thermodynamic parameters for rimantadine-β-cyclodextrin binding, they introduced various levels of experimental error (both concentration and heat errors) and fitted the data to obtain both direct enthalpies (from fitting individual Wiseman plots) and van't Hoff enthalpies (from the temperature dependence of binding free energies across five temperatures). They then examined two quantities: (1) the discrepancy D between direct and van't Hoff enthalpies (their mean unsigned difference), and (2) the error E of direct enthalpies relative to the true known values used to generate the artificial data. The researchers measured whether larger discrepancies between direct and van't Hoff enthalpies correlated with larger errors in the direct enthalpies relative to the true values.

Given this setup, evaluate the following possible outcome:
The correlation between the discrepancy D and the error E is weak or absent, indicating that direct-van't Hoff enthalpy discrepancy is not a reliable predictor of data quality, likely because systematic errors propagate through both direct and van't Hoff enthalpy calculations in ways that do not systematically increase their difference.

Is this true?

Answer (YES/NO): NO